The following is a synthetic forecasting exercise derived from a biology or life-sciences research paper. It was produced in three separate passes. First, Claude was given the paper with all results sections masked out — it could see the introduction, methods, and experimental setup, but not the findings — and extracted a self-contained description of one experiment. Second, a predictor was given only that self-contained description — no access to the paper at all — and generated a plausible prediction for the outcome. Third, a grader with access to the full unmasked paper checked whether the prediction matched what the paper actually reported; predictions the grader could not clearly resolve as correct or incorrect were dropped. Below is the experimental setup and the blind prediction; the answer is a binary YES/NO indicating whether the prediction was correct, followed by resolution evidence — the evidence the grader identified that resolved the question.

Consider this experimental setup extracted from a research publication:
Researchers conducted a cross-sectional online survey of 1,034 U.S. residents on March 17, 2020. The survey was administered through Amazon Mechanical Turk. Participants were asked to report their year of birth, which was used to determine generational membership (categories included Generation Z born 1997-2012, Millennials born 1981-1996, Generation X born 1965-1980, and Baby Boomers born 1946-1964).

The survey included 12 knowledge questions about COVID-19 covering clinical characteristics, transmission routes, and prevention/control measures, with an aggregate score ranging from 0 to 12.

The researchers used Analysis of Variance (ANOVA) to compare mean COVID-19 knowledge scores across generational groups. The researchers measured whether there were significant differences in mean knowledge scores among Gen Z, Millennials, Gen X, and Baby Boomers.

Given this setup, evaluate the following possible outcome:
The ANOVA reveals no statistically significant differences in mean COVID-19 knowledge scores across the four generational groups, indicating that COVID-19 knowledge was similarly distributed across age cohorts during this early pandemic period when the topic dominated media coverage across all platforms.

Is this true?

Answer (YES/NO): NO